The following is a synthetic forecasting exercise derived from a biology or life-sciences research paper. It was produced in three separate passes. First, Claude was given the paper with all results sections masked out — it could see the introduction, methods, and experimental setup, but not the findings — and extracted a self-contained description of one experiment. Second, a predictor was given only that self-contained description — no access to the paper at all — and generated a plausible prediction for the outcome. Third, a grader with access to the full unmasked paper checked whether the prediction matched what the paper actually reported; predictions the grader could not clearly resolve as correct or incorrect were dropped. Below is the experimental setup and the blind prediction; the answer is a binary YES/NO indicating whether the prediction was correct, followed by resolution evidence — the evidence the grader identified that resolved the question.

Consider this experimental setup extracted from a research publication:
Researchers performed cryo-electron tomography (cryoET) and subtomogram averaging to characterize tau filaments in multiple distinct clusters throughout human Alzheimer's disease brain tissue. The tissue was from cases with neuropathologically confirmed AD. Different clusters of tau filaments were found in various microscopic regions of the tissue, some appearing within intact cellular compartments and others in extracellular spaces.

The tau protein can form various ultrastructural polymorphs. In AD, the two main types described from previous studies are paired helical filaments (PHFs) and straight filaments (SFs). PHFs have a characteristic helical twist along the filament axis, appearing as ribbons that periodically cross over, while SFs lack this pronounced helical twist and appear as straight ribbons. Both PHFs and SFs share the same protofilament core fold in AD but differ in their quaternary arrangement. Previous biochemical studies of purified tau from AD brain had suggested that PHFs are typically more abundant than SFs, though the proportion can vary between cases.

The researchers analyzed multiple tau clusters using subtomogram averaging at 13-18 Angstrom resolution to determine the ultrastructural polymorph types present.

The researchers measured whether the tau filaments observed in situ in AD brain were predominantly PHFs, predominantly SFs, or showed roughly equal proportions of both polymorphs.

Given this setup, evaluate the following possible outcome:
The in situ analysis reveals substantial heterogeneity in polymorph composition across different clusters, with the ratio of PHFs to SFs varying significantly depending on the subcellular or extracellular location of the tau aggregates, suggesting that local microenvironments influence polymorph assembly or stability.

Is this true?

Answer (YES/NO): NO